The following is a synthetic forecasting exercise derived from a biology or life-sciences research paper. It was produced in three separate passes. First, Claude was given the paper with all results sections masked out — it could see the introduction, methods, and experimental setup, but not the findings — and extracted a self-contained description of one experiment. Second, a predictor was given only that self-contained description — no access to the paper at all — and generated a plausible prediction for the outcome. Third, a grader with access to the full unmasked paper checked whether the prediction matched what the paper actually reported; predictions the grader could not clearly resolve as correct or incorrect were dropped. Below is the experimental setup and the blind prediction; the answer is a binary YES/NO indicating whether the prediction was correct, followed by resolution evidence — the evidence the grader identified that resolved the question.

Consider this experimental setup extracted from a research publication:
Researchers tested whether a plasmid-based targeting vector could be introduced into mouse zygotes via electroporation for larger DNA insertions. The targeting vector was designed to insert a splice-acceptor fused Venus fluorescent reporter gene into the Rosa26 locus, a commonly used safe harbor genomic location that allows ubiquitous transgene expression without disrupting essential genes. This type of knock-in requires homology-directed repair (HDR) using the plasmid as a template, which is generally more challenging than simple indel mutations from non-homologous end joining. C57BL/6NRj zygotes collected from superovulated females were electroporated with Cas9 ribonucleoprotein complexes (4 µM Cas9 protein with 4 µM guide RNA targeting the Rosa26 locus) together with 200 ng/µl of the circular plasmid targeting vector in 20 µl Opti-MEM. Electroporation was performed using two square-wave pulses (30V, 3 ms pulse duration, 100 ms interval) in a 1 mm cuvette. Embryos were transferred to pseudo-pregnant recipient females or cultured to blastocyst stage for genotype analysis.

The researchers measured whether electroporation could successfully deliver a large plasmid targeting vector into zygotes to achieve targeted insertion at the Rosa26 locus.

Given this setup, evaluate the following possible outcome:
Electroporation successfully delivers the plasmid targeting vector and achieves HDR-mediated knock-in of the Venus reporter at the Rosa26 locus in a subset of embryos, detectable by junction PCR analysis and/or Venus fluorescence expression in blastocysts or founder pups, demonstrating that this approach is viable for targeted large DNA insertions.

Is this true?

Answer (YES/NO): NO